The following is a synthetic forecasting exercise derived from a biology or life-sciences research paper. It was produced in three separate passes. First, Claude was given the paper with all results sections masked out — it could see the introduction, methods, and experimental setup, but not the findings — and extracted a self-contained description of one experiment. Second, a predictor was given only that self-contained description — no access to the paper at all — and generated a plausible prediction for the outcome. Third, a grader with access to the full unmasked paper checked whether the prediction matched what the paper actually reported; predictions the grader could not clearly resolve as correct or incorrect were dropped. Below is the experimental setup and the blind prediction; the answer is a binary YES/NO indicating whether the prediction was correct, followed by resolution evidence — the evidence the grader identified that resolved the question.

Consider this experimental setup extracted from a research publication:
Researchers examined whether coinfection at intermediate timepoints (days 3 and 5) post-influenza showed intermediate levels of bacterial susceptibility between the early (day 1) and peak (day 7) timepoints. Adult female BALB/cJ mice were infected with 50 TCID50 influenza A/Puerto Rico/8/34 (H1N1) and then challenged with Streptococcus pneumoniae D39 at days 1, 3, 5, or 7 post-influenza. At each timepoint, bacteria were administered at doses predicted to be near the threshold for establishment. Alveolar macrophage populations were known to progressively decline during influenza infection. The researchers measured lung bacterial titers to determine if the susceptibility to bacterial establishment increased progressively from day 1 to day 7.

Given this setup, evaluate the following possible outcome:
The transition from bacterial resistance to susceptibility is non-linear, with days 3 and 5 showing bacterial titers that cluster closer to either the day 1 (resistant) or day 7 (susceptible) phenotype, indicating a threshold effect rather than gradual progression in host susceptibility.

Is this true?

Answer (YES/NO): NO